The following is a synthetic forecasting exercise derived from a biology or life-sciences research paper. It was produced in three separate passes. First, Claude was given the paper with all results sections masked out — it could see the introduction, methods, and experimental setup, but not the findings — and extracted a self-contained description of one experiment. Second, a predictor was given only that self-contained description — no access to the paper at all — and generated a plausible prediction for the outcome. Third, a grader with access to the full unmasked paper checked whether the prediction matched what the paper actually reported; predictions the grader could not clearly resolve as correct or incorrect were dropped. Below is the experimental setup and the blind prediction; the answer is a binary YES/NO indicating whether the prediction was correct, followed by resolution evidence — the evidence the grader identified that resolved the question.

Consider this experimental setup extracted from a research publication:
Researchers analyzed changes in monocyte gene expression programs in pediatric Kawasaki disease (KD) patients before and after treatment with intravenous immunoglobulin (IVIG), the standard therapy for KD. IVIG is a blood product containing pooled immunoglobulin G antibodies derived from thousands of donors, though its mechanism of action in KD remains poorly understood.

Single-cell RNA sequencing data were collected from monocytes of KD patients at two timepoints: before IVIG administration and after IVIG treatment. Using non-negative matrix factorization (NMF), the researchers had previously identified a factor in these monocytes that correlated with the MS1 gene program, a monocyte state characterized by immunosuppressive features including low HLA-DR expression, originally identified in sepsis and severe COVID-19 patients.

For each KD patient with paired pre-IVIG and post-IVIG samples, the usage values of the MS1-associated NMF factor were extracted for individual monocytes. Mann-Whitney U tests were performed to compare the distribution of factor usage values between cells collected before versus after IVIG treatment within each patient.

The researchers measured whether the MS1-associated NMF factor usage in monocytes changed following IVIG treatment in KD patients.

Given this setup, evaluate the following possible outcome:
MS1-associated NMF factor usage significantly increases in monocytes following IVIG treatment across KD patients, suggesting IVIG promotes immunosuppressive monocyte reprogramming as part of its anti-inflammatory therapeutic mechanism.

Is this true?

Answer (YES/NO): NO